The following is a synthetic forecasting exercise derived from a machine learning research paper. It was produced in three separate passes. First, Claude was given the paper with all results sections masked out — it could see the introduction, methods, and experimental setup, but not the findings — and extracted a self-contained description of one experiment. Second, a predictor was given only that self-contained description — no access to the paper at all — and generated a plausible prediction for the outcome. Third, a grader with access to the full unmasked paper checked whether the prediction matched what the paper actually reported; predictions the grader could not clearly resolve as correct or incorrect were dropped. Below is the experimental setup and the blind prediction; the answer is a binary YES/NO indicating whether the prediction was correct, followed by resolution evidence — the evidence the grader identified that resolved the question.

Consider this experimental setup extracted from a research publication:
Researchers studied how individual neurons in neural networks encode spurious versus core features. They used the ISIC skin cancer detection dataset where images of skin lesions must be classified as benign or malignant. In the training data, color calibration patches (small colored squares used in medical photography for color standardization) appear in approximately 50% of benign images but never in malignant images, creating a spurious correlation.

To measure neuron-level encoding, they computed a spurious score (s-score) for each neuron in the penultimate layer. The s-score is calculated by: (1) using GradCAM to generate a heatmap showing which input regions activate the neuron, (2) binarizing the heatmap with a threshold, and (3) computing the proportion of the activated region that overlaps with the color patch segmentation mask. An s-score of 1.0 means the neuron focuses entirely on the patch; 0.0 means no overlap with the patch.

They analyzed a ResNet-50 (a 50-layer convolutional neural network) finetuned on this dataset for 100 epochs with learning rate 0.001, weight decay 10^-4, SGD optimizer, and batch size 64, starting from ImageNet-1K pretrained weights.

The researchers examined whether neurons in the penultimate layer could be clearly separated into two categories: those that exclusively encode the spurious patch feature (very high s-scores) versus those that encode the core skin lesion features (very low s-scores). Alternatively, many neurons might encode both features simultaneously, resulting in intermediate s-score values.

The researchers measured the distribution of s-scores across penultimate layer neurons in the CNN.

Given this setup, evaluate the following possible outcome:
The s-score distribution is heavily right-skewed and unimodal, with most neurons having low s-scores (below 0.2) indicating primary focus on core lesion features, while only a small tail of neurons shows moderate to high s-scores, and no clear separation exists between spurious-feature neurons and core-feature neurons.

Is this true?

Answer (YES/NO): NO